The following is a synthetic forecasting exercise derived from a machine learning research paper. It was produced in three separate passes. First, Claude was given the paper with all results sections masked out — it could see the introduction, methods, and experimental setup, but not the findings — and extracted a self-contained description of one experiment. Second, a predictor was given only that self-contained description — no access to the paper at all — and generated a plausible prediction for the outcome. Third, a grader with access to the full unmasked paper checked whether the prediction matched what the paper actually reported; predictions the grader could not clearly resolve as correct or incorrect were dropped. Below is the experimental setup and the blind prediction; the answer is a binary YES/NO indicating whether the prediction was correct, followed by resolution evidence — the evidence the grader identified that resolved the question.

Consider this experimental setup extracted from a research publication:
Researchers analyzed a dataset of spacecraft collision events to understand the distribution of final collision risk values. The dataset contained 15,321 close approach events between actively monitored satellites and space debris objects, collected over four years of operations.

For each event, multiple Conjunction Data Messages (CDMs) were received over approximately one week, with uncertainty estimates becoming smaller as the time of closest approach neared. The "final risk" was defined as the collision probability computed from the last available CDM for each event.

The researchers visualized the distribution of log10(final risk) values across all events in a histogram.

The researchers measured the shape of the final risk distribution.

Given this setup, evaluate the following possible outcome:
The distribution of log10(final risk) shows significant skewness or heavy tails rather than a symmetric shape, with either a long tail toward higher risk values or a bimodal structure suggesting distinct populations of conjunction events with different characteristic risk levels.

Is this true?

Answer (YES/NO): YES